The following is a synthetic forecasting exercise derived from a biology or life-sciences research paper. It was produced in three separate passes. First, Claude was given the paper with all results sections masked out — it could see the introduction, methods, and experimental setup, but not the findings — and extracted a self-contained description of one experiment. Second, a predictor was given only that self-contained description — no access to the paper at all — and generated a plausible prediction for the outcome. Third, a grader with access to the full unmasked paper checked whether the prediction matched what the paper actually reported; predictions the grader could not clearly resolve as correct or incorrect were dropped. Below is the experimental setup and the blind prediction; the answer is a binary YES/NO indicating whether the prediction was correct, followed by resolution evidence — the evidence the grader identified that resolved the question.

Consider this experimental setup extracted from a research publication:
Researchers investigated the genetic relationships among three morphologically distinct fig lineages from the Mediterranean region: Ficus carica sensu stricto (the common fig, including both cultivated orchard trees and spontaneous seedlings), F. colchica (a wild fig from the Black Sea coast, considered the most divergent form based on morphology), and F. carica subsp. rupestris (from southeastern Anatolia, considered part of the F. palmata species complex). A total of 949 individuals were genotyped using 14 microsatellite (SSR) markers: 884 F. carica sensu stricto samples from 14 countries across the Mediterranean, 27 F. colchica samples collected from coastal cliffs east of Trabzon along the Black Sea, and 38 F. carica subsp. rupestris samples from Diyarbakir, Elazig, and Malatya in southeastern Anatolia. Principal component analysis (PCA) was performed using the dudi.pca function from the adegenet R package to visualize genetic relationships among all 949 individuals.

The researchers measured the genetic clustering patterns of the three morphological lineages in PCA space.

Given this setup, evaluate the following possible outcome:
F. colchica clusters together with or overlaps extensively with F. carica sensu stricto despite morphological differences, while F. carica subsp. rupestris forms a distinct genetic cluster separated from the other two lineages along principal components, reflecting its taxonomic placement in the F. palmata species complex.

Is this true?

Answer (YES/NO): NO